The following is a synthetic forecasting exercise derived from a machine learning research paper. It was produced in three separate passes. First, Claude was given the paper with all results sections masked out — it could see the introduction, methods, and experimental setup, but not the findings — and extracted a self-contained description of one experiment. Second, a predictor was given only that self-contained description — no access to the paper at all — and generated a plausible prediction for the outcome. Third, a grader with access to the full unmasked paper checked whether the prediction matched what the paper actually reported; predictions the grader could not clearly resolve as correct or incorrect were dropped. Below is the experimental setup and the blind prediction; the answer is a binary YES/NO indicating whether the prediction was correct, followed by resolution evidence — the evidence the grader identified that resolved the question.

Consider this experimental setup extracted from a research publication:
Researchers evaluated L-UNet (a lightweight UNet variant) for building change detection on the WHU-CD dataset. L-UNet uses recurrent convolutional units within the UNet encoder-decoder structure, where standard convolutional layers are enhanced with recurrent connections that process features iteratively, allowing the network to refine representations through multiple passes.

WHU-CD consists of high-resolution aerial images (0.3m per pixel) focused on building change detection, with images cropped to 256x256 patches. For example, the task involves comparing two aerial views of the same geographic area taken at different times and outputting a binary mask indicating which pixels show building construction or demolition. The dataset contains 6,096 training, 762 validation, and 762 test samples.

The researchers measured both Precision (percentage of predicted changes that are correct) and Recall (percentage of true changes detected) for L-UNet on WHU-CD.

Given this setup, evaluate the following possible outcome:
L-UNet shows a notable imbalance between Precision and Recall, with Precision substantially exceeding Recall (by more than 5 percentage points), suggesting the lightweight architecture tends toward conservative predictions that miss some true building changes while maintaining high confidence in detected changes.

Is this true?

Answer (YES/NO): NO